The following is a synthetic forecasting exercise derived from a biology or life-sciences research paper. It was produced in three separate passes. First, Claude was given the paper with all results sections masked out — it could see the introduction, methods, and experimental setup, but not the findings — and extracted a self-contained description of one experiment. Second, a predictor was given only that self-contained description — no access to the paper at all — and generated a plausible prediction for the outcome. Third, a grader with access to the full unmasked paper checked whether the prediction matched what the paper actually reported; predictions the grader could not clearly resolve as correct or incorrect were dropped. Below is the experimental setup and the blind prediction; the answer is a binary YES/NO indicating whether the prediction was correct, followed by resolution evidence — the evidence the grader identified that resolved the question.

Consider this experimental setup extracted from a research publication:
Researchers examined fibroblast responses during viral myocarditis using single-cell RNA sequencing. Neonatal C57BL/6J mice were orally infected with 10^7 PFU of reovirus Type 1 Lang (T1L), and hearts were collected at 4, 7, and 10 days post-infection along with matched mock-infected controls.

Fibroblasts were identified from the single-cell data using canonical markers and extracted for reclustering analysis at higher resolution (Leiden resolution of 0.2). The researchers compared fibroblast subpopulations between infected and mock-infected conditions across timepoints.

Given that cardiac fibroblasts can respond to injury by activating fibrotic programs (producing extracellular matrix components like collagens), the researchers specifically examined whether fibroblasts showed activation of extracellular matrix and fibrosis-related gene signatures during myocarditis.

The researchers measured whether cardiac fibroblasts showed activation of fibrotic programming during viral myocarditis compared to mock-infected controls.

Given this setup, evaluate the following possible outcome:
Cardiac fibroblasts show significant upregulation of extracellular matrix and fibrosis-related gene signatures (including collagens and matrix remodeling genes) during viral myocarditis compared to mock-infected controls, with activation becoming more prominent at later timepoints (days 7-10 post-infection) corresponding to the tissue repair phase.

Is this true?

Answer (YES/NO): NO